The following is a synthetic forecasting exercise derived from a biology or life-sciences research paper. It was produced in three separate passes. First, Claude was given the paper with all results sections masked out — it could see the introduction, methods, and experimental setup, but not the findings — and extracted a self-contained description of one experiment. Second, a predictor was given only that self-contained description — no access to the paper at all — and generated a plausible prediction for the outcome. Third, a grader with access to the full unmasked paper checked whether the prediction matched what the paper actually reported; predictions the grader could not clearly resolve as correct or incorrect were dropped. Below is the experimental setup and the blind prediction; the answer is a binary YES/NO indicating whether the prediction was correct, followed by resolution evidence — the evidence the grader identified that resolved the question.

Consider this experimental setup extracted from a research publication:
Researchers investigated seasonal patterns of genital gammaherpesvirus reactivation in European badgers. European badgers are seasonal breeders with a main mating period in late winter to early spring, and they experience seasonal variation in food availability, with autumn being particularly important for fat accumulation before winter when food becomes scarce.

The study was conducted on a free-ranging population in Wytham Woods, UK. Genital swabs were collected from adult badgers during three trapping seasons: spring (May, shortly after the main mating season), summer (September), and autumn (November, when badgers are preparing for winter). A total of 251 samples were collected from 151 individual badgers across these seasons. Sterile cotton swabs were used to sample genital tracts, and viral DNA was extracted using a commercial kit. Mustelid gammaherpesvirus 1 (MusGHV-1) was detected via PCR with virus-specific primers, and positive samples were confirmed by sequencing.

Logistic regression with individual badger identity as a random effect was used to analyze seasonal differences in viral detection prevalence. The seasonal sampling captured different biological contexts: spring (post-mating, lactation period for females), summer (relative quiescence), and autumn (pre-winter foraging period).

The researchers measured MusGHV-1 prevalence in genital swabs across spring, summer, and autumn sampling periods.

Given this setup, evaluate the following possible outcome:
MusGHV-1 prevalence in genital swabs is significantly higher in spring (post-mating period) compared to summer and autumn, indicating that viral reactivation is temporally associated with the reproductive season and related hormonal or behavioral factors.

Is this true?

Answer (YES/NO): NO